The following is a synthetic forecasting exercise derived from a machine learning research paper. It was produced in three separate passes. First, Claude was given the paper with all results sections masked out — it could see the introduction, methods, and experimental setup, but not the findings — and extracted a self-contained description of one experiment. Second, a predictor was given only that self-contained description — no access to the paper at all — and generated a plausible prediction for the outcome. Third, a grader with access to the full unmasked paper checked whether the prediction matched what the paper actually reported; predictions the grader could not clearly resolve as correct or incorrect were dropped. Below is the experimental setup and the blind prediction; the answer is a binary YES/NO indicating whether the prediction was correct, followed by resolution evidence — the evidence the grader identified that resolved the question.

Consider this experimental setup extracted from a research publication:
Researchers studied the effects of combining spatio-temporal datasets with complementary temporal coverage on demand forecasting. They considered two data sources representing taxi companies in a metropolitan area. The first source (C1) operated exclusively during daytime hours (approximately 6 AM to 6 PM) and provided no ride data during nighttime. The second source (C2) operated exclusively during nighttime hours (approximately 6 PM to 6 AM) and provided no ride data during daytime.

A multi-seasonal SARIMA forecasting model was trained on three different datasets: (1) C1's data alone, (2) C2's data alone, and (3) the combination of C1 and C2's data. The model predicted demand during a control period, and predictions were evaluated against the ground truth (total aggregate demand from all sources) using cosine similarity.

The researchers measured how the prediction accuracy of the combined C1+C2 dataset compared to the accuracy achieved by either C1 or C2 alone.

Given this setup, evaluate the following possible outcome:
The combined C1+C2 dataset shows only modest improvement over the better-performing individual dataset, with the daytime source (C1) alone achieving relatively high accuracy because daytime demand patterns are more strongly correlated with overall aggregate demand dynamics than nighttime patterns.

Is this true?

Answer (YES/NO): NO